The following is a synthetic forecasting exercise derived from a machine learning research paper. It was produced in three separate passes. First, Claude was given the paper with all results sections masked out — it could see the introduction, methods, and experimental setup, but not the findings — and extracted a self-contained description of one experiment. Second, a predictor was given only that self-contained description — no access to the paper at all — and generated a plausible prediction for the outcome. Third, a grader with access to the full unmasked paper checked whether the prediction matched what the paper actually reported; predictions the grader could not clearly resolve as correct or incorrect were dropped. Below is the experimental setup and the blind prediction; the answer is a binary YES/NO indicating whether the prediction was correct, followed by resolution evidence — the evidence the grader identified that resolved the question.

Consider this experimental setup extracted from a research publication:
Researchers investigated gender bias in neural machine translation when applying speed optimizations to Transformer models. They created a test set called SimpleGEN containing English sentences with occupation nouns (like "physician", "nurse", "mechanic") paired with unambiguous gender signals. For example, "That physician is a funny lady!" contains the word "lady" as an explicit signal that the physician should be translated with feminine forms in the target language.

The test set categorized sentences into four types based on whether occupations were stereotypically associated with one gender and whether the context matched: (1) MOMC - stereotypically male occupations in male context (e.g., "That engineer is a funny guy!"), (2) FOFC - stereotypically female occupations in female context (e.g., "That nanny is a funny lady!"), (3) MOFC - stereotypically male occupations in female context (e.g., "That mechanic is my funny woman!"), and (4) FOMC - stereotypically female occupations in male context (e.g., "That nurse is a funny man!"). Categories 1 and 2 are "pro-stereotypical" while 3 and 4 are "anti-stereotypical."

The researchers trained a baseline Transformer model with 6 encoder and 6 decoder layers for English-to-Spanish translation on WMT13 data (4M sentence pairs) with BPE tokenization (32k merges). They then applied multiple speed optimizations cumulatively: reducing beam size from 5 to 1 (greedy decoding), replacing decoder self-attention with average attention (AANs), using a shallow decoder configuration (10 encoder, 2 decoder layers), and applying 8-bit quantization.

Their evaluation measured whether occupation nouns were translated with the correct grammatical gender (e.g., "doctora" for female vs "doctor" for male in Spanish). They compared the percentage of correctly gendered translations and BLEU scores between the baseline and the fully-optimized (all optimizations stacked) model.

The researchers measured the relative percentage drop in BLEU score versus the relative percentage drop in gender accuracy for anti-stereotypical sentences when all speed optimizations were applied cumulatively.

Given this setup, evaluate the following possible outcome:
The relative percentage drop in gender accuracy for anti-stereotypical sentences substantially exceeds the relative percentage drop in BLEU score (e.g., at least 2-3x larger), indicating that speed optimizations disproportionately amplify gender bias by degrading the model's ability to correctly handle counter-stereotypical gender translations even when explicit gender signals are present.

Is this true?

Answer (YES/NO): YES